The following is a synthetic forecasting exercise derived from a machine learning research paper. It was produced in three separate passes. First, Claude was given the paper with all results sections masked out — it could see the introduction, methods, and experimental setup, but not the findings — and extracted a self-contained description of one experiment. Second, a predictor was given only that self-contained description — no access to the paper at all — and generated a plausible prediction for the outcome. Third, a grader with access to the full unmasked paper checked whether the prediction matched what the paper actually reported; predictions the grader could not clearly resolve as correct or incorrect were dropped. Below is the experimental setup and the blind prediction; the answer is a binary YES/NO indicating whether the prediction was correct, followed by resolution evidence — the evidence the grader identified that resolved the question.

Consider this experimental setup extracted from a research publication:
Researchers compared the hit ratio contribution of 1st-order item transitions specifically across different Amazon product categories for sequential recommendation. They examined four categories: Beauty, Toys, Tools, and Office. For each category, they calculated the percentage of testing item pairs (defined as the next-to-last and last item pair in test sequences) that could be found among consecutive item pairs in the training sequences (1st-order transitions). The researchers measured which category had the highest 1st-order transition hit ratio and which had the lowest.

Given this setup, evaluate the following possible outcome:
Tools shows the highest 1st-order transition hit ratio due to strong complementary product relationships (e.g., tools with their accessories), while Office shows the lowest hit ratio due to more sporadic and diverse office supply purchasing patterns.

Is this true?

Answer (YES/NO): NO